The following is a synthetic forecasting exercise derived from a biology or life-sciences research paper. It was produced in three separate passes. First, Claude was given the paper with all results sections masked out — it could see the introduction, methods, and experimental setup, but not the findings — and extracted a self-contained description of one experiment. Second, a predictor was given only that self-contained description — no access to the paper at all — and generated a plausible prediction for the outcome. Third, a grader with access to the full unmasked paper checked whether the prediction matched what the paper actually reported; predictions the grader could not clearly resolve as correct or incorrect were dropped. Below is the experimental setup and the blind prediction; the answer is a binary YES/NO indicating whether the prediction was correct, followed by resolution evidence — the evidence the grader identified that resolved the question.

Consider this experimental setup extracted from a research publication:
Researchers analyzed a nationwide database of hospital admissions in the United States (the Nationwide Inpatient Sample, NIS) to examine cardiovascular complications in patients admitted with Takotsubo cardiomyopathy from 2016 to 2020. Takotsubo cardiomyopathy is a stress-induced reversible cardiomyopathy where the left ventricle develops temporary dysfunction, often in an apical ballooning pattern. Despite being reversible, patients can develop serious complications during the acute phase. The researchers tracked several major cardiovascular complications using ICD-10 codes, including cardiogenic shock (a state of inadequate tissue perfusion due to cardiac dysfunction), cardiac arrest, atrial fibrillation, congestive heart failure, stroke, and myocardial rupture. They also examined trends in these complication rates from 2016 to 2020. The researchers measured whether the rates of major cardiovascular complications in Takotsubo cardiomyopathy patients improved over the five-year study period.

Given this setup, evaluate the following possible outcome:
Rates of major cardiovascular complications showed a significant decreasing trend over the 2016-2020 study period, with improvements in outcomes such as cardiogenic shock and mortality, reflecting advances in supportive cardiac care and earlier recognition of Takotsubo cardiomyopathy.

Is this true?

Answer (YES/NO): NO